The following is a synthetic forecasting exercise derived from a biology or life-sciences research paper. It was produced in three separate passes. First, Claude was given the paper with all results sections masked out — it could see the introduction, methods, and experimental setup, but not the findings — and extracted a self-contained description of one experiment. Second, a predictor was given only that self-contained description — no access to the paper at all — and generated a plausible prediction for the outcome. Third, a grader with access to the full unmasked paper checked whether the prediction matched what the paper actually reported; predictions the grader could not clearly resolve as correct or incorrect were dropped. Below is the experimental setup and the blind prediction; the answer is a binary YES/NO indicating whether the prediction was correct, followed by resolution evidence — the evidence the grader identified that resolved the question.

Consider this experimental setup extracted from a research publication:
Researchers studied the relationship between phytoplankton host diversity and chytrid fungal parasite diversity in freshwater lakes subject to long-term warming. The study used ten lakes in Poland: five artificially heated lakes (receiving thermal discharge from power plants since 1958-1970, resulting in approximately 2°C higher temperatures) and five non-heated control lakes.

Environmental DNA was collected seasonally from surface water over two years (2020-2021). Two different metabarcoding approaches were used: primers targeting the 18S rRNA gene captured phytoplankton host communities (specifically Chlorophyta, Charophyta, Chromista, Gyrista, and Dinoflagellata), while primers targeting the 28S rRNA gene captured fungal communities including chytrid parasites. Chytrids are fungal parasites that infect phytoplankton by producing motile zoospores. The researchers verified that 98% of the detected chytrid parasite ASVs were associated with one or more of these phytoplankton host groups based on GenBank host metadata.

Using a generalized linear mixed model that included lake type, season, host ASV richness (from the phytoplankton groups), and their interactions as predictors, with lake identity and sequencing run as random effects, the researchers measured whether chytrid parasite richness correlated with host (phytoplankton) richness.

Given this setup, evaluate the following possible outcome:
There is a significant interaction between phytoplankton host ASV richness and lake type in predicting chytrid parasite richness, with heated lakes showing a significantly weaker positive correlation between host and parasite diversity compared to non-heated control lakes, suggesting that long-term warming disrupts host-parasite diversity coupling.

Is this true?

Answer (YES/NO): NO